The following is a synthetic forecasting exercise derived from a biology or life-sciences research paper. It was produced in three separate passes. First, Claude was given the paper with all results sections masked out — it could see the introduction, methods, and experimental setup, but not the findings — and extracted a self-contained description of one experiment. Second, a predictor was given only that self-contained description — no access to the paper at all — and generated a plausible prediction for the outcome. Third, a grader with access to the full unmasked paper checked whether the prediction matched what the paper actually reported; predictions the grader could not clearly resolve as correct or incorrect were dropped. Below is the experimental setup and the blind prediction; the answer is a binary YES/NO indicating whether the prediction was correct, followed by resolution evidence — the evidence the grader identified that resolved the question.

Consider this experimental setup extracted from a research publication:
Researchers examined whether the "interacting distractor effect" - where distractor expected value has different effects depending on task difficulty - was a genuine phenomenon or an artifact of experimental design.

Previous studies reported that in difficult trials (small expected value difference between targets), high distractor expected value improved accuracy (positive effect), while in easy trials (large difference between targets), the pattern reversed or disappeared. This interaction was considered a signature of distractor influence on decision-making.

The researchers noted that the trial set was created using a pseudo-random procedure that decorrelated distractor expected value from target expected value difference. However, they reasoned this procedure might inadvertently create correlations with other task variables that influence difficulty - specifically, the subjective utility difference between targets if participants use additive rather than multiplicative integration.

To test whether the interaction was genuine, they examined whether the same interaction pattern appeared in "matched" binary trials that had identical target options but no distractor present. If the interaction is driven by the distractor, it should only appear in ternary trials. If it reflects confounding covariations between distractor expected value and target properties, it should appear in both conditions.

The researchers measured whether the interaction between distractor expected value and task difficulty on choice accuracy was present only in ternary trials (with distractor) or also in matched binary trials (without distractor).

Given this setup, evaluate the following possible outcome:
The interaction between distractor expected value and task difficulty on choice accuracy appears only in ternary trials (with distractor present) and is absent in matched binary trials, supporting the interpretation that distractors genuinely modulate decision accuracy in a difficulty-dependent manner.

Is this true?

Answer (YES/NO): NO